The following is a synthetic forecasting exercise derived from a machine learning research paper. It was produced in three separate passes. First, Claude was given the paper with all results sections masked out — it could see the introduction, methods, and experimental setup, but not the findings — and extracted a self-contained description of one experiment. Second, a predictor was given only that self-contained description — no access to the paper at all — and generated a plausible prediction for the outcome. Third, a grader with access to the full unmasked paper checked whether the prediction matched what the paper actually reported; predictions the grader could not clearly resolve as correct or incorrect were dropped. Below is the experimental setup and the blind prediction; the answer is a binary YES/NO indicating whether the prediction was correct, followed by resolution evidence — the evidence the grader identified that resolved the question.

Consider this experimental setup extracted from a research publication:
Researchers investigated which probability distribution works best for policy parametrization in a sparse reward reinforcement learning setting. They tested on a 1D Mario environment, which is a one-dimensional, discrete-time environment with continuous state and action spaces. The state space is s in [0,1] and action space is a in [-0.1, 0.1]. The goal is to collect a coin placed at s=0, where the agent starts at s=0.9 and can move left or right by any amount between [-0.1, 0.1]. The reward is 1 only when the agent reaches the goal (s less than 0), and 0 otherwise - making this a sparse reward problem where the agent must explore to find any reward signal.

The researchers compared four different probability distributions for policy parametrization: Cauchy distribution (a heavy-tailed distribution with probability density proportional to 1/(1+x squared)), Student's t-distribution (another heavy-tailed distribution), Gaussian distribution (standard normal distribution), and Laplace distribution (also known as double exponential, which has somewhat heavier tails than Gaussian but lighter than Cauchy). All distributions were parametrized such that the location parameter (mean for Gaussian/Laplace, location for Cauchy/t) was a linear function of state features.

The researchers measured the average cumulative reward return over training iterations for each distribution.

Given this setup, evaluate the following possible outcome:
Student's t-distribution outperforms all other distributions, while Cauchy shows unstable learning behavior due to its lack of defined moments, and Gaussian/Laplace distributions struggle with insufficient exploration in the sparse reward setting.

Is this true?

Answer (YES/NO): NO